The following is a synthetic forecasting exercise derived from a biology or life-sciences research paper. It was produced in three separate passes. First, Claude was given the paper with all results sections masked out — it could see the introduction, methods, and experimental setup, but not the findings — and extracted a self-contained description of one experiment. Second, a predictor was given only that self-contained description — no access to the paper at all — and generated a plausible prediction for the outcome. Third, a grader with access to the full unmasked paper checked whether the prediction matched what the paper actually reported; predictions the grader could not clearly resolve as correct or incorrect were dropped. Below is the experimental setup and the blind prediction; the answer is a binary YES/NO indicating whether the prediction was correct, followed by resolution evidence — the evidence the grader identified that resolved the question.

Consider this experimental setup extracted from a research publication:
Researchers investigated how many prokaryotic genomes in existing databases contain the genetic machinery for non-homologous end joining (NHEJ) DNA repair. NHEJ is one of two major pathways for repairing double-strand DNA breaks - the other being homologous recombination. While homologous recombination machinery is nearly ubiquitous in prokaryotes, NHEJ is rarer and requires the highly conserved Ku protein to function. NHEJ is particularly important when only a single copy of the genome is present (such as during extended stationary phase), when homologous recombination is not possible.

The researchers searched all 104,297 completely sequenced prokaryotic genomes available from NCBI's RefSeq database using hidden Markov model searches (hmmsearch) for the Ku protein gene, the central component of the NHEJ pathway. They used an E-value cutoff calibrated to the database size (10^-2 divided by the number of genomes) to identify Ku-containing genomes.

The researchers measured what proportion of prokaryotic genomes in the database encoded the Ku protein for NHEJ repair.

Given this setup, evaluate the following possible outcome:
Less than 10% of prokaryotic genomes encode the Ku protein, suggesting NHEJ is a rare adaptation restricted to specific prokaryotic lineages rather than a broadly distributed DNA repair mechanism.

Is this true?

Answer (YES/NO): NO